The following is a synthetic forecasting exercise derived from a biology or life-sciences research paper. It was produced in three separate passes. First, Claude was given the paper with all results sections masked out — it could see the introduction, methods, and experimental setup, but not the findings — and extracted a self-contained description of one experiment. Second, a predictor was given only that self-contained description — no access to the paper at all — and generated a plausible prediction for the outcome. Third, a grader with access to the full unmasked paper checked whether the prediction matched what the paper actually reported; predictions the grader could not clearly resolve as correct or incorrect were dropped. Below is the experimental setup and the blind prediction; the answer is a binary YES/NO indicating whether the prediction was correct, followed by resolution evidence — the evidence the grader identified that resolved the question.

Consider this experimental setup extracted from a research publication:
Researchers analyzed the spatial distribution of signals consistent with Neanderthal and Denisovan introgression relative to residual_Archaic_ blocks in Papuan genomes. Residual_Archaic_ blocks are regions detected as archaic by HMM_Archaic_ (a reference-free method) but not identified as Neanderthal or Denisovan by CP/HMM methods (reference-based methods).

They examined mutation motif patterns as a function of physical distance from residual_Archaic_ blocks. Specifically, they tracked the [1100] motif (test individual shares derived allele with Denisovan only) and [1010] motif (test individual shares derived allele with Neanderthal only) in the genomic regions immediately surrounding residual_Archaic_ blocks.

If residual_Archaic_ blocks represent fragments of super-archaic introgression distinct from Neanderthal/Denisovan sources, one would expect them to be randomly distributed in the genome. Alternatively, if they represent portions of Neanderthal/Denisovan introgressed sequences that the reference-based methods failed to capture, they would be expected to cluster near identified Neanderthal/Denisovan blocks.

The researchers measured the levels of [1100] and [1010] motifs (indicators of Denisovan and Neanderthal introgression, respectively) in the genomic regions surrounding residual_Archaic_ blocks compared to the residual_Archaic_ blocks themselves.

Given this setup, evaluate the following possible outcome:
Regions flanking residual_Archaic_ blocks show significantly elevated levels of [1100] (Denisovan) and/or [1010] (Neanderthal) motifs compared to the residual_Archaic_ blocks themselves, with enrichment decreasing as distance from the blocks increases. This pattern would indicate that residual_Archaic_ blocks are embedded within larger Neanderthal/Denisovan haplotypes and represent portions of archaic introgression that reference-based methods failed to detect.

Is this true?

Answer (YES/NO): YES